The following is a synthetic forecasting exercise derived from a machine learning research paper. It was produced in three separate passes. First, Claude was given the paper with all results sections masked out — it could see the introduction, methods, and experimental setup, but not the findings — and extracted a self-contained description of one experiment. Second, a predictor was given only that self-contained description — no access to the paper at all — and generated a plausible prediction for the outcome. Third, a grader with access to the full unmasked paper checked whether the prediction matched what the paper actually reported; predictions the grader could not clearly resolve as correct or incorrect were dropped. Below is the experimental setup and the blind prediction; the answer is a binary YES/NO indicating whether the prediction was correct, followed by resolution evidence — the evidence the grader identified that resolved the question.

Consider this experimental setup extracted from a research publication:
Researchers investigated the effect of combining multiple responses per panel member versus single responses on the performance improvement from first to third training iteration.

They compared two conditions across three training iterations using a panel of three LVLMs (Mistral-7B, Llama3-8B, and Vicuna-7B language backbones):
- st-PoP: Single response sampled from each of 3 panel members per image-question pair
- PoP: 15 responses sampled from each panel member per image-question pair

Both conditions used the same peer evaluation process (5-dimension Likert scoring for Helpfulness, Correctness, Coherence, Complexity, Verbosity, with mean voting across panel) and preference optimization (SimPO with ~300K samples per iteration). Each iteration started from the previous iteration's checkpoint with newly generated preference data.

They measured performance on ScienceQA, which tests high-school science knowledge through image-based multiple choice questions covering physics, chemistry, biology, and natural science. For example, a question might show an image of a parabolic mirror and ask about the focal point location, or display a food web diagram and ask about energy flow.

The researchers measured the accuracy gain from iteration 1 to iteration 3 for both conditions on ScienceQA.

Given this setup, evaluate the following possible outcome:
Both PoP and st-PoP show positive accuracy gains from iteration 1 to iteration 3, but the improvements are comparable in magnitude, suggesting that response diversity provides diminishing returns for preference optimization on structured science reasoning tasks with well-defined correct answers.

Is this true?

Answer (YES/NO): NO